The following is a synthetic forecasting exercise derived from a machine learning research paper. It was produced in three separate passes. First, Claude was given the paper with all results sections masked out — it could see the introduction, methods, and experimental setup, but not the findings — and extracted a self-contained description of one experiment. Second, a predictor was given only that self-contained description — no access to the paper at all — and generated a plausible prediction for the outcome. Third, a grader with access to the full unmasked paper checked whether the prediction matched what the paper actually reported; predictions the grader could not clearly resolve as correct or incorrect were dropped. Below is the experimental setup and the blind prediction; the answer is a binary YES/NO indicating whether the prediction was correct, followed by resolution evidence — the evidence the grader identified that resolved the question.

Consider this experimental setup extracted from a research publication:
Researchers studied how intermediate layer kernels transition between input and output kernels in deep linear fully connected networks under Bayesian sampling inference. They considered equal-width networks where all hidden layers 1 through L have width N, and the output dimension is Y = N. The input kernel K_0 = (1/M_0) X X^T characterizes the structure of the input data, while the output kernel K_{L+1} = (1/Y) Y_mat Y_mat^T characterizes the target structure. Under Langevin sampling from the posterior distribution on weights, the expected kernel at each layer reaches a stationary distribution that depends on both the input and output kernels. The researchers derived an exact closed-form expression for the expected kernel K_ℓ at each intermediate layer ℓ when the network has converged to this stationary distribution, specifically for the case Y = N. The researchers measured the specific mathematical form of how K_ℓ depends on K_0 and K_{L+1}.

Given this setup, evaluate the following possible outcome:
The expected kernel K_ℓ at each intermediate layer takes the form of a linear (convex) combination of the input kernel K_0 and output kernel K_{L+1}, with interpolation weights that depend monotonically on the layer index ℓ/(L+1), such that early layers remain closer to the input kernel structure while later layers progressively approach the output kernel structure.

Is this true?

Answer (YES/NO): NO